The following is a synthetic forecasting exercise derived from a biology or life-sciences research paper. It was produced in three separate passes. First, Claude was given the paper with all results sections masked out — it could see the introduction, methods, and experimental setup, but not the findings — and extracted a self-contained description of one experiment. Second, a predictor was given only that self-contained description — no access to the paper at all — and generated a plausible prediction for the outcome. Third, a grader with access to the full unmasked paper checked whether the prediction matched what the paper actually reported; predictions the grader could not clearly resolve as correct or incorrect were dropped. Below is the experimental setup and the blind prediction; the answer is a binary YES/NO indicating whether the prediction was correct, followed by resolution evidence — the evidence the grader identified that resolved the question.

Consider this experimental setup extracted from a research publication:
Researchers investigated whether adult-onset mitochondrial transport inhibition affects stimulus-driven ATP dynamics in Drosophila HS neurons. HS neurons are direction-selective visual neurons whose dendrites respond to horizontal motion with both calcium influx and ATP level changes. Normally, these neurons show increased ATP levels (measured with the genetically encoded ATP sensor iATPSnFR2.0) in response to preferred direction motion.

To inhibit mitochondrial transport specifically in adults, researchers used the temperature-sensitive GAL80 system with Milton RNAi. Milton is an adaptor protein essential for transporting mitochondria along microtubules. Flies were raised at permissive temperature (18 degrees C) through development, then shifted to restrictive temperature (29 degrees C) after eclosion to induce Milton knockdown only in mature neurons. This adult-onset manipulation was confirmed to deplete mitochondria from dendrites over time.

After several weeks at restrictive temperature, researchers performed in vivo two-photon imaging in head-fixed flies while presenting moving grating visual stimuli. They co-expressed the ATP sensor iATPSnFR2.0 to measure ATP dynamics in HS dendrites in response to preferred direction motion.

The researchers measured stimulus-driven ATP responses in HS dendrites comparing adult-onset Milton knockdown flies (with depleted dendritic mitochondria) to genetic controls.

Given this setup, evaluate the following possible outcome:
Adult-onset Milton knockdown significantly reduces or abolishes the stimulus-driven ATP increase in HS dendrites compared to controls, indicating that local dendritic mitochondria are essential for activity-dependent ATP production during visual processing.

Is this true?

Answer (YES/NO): NO